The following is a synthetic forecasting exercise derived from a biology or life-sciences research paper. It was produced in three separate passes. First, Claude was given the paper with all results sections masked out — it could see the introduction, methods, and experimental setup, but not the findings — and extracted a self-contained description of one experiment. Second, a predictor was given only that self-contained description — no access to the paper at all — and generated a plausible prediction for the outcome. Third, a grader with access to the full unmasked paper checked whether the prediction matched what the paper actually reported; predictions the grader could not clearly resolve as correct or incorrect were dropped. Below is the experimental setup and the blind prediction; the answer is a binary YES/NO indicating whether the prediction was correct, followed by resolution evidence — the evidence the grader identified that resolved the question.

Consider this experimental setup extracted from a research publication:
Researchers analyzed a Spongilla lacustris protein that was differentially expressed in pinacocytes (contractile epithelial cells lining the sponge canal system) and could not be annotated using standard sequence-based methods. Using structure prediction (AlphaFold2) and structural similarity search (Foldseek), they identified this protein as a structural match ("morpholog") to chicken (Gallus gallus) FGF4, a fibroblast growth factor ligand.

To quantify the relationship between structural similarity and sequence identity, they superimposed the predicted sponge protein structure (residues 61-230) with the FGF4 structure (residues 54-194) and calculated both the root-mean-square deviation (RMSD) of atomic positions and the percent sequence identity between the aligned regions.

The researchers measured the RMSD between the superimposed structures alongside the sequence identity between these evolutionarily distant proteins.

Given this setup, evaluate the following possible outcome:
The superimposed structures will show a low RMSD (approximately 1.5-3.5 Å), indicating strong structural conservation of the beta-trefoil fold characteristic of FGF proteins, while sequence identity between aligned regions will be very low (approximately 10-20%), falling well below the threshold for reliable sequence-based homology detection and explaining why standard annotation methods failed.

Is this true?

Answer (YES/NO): NO